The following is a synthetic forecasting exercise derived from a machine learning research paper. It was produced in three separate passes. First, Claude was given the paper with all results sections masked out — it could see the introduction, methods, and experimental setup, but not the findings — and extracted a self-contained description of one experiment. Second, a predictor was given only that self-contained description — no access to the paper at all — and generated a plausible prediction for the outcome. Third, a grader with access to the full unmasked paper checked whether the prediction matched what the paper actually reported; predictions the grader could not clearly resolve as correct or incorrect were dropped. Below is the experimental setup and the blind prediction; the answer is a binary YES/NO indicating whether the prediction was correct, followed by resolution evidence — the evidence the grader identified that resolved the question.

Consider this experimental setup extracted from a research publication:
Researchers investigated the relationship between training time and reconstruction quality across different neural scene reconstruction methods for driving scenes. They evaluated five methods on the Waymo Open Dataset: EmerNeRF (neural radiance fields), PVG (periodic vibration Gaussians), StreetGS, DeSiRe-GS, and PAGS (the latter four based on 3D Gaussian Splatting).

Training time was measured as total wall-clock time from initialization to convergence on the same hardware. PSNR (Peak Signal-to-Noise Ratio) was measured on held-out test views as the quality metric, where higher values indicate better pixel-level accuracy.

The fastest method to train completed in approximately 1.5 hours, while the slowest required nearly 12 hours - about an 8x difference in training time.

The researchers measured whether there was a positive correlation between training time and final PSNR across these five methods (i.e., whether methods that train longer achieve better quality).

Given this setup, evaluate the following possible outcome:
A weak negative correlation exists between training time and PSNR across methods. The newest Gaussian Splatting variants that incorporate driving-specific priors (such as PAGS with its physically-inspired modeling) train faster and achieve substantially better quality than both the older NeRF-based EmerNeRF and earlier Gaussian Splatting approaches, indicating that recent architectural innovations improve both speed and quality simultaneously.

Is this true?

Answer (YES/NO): NO